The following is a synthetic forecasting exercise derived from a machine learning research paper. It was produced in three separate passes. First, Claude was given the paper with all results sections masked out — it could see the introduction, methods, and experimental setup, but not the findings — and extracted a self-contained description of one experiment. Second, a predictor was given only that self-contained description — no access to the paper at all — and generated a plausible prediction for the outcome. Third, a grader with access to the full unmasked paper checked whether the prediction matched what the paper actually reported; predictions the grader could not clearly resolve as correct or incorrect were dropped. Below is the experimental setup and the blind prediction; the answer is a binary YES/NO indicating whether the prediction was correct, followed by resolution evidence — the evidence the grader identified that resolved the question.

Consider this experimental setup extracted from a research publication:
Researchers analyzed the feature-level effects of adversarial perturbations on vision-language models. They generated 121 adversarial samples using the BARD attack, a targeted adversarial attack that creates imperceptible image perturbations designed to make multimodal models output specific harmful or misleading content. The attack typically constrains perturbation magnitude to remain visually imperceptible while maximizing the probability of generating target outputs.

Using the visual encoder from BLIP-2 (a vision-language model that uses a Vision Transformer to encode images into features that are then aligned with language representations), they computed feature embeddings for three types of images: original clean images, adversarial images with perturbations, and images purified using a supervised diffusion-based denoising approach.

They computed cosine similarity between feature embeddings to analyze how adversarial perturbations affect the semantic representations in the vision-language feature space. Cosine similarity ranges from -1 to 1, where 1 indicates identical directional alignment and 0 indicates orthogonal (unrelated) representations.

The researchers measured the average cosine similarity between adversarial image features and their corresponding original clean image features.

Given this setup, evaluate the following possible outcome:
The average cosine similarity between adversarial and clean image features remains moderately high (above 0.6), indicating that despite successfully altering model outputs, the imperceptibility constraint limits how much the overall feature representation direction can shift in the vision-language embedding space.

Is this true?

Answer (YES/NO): NO